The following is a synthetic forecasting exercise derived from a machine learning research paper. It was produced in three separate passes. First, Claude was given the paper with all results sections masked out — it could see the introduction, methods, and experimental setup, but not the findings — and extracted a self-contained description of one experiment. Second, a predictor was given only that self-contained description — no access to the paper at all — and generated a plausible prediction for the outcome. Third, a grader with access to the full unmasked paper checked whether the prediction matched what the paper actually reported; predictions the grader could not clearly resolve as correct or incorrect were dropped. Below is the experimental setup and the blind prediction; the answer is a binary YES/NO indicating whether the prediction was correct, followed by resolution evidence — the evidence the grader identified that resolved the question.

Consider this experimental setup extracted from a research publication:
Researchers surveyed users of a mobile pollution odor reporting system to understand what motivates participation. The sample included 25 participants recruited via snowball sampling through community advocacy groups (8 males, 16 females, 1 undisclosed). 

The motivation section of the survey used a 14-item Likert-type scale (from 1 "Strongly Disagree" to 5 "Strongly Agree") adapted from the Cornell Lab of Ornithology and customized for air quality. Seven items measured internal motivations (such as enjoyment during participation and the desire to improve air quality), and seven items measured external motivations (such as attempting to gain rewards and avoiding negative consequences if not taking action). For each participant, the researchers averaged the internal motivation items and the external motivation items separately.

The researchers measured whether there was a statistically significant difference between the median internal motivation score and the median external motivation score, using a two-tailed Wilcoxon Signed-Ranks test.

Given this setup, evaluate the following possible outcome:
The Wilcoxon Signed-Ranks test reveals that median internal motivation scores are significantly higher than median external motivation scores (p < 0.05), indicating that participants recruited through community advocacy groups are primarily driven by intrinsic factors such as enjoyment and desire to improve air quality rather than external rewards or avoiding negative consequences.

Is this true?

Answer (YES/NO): YES